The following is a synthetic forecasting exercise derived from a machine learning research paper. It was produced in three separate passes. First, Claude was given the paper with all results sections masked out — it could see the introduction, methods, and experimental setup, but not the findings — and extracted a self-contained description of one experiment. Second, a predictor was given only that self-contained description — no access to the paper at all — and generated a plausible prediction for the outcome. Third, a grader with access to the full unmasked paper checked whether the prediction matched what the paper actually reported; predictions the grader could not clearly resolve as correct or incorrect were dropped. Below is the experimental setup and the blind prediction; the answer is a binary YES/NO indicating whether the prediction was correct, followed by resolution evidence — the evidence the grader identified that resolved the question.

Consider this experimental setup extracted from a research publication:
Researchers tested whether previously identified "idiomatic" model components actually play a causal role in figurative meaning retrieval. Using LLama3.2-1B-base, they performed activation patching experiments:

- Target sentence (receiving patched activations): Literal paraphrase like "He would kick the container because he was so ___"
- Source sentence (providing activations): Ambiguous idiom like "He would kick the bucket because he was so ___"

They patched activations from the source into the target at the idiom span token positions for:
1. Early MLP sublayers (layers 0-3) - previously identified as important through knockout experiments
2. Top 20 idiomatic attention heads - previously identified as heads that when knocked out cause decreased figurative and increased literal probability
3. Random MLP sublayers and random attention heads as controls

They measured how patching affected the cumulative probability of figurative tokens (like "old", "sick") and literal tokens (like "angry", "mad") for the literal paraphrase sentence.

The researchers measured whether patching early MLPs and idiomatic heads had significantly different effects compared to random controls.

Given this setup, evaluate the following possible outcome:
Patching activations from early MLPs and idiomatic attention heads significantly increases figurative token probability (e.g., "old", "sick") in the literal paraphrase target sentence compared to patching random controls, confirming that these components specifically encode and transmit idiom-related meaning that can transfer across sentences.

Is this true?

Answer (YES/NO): YES